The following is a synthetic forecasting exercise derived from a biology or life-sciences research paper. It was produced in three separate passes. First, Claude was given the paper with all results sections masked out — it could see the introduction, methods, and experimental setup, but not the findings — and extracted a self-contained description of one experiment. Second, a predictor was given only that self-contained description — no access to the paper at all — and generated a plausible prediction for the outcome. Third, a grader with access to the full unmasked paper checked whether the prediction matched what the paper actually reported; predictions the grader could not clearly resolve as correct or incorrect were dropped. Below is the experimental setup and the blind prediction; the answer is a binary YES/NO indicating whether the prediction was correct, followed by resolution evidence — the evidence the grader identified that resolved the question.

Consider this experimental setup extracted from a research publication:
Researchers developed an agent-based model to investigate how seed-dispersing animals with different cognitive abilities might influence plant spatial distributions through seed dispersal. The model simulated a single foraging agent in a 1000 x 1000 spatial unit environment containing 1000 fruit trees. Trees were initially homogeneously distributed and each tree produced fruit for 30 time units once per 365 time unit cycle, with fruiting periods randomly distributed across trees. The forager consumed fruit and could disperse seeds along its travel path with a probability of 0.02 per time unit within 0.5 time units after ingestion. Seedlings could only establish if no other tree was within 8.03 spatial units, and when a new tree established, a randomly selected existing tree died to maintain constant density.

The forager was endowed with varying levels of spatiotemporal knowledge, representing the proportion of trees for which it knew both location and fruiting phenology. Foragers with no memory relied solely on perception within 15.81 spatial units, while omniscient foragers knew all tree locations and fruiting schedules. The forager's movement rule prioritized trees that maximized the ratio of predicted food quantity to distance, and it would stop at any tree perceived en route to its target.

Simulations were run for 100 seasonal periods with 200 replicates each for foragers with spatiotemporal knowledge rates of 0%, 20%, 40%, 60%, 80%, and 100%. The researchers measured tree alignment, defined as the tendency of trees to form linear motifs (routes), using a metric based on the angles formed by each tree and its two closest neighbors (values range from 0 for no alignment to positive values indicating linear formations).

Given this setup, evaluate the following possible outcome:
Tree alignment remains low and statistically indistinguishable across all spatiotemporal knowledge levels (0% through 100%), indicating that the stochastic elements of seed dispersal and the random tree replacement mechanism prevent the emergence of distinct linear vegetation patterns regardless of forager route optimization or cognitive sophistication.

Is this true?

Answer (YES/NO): NO